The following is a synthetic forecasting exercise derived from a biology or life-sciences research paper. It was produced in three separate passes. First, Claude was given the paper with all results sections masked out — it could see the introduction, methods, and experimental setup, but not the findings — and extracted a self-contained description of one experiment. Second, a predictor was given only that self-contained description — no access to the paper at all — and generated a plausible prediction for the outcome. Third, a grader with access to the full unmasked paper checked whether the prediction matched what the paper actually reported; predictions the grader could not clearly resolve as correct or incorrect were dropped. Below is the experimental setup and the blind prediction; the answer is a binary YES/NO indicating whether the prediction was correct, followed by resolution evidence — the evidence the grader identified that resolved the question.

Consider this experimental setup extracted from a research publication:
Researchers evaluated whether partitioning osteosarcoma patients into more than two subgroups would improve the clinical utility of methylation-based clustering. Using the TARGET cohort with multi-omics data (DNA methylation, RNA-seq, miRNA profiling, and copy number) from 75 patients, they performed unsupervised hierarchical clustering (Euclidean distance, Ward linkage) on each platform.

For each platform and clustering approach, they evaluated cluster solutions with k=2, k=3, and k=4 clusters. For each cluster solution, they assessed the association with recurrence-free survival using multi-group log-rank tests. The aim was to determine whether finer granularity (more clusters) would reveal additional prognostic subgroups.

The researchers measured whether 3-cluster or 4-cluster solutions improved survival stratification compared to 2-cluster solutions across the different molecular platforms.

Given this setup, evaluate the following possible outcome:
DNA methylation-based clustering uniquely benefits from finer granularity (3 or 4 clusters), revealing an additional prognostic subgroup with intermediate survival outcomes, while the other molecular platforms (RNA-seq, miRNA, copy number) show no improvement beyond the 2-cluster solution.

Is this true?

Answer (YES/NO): NO